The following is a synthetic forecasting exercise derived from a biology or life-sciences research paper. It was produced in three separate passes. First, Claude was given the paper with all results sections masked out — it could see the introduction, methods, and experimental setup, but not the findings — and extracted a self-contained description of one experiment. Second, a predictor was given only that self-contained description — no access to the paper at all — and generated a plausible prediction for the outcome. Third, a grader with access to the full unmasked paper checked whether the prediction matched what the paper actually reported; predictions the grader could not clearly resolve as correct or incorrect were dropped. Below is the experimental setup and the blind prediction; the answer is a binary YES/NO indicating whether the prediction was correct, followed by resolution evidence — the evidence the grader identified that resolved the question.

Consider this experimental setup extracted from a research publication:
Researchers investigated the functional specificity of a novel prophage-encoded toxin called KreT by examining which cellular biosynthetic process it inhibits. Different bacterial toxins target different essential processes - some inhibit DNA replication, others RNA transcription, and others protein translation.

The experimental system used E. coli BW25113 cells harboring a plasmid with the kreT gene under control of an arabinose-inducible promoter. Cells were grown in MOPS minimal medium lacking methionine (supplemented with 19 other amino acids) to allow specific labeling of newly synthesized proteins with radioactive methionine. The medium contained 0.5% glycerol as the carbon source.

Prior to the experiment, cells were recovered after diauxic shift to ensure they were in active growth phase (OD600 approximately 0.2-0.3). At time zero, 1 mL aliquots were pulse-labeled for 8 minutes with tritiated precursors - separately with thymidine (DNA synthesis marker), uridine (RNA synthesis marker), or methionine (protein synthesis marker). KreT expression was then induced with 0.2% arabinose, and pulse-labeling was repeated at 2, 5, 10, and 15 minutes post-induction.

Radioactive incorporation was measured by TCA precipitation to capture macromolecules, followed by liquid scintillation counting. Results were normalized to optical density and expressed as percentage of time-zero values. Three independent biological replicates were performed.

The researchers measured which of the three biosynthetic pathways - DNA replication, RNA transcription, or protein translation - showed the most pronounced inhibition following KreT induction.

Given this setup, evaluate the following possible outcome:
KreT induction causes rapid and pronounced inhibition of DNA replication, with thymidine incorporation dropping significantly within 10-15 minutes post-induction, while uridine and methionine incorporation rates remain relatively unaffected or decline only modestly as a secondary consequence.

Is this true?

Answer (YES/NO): NO